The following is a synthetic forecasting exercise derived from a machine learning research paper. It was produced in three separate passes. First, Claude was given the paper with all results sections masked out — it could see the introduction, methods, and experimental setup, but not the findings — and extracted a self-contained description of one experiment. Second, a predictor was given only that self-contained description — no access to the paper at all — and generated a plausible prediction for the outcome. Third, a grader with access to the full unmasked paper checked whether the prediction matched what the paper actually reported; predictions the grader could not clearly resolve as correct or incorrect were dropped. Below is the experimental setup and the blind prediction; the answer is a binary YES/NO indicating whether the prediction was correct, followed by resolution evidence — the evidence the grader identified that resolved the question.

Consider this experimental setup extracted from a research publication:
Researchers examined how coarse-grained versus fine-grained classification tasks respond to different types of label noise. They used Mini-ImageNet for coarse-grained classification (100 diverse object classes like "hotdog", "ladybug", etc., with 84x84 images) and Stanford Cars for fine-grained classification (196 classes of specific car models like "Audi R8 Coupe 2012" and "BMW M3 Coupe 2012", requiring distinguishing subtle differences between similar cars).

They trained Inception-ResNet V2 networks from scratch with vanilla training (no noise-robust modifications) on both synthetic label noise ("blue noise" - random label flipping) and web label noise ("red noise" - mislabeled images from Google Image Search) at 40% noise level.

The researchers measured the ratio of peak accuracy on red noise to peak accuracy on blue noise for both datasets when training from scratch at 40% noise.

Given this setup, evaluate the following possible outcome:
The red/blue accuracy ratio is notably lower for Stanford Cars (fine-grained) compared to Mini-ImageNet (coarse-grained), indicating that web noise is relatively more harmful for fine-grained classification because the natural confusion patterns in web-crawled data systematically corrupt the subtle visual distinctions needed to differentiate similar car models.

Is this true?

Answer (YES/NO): NO